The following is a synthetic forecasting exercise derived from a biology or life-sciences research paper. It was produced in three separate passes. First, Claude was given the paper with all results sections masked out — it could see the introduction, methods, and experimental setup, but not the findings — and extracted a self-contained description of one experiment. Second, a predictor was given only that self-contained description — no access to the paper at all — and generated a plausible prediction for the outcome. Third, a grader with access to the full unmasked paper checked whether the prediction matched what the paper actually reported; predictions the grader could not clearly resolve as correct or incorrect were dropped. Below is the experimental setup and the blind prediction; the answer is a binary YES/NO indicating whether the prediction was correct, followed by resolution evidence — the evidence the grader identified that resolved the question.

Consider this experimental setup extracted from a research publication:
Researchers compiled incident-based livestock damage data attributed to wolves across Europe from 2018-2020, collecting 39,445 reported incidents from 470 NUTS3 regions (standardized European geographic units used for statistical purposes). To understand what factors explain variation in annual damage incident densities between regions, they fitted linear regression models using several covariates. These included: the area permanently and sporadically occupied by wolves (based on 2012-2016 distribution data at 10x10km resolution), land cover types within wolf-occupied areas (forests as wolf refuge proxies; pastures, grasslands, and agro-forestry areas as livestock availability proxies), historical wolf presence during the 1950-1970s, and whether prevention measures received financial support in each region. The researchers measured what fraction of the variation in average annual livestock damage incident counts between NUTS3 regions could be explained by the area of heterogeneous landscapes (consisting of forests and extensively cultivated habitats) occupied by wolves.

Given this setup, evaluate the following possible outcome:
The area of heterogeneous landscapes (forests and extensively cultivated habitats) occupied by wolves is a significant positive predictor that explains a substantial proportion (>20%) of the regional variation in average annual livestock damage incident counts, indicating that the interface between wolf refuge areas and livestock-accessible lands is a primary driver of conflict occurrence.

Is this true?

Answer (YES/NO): YES